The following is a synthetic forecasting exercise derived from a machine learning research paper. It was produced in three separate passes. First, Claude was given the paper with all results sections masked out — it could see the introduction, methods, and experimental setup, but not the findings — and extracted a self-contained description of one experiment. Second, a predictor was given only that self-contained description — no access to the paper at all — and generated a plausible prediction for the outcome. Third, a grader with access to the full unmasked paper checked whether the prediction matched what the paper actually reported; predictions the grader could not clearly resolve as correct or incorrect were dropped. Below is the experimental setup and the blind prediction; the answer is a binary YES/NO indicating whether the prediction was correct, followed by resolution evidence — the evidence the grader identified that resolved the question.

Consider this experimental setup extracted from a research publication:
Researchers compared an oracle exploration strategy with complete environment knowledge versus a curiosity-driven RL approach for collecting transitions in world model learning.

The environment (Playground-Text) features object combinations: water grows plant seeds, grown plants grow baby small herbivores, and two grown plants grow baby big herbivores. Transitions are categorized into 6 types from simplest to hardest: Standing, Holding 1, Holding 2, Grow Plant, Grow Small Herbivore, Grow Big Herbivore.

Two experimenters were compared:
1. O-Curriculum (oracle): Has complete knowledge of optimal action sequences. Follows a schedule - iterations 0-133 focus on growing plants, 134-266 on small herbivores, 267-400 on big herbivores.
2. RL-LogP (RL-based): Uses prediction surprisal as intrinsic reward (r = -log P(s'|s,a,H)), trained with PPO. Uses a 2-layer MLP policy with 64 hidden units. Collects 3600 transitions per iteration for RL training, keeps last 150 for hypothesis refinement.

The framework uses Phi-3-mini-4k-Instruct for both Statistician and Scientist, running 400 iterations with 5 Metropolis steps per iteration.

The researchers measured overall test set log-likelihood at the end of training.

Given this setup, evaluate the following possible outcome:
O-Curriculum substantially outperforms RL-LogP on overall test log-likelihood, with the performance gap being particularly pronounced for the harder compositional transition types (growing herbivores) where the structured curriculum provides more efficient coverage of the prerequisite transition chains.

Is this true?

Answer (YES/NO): NO